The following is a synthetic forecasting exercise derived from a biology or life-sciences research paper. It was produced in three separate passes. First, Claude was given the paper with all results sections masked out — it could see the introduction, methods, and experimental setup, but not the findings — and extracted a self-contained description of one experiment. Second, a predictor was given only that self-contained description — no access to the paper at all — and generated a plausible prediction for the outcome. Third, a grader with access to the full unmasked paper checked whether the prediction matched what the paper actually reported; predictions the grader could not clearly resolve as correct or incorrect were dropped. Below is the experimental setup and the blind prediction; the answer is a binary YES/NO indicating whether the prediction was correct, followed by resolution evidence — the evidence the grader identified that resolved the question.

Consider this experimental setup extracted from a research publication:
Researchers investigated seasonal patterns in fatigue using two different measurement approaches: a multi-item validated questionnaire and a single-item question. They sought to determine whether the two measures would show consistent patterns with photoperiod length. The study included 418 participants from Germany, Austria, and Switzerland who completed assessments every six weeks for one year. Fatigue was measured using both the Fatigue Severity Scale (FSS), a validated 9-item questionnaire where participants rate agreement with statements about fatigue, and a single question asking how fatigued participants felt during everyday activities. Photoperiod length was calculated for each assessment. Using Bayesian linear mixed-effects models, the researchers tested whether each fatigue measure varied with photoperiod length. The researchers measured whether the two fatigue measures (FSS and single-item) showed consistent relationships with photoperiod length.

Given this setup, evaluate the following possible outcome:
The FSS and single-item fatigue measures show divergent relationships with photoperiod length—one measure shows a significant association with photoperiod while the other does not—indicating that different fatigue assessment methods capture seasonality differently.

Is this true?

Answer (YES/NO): YES